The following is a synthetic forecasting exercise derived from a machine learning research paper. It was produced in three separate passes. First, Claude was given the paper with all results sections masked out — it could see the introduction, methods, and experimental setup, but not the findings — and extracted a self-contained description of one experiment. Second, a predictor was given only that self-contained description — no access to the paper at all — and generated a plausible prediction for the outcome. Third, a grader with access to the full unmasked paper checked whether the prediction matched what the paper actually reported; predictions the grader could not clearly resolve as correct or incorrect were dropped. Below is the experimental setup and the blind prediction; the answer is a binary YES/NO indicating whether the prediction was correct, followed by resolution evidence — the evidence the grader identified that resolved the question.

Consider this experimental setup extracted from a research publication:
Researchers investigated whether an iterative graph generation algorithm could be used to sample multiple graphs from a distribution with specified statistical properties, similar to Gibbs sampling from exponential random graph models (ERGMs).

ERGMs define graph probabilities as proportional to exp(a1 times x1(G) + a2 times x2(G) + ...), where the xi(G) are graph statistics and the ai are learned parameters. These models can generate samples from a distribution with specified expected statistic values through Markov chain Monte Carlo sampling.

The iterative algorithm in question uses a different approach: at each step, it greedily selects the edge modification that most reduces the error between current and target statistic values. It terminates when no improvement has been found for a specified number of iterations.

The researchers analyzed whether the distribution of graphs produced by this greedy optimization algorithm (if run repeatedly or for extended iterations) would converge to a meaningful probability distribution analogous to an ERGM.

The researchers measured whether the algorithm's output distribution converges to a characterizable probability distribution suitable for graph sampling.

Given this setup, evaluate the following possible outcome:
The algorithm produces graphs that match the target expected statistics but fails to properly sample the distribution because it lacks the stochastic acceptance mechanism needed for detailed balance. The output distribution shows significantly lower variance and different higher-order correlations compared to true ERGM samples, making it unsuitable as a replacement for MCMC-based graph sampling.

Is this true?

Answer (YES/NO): NO